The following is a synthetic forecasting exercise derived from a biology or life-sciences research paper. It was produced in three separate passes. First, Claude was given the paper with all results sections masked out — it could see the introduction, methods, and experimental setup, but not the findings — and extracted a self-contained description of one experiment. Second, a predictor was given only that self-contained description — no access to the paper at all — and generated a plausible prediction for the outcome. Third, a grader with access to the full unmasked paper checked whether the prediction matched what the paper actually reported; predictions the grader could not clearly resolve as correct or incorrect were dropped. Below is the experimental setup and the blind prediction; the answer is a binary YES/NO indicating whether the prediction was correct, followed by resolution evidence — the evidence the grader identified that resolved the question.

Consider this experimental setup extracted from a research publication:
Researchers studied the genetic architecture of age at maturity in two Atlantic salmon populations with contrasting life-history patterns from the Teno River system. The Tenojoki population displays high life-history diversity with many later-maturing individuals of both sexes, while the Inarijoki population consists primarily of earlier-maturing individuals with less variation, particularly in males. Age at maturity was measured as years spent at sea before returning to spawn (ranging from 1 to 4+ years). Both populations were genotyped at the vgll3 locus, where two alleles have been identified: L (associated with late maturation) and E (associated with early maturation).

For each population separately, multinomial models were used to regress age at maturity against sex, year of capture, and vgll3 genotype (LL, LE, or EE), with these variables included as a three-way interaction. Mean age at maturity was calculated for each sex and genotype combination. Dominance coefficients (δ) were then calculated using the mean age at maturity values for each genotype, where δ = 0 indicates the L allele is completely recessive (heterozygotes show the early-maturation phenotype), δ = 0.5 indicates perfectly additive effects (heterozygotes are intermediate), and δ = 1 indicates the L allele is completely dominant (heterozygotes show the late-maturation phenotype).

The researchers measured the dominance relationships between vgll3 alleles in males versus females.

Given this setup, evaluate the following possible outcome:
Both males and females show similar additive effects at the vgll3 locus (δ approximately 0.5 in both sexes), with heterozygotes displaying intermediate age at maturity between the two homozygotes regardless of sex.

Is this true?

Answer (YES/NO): NO